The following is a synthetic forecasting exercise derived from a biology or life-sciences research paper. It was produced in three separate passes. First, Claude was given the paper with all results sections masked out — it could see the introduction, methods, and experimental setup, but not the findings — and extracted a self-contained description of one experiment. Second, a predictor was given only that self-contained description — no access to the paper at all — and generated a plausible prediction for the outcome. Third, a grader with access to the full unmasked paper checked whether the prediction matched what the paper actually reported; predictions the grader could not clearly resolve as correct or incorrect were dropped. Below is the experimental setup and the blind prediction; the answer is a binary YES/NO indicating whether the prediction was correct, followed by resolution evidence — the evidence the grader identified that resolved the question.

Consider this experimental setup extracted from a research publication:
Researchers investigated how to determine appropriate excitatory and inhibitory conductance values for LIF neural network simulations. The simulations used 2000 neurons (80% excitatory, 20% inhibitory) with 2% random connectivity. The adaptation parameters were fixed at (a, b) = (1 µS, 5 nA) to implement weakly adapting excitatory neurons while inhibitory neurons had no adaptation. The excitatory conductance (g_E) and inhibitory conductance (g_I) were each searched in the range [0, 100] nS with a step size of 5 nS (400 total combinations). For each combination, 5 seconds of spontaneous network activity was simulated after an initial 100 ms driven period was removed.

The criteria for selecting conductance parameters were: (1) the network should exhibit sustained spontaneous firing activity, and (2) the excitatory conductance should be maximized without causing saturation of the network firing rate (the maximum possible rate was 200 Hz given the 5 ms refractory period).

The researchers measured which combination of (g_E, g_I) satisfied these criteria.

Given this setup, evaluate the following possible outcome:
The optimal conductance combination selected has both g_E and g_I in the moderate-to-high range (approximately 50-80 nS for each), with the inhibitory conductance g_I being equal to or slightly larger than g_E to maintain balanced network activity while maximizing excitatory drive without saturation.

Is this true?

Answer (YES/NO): NO